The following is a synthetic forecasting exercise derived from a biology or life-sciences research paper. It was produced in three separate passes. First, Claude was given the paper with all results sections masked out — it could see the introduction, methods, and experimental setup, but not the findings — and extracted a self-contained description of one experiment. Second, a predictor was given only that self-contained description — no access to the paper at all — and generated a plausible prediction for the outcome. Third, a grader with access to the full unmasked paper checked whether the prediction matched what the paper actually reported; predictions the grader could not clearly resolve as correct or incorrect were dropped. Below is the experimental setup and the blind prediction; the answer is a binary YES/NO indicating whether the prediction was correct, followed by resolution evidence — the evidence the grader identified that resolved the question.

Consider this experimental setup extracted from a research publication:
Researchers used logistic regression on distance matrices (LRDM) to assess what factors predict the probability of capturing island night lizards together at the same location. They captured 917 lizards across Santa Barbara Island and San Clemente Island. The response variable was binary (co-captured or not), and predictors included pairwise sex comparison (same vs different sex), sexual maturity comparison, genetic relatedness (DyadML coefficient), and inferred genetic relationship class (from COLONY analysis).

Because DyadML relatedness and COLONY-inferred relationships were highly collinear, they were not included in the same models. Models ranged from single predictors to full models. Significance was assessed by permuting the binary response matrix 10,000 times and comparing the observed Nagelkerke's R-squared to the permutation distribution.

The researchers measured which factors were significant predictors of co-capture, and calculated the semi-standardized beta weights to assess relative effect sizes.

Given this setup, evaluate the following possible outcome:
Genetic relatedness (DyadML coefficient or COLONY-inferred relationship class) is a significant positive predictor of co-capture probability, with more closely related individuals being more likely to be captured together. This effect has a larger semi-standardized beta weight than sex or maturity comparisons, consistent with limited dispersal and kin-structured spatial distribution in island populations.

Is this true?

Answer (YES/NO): YES